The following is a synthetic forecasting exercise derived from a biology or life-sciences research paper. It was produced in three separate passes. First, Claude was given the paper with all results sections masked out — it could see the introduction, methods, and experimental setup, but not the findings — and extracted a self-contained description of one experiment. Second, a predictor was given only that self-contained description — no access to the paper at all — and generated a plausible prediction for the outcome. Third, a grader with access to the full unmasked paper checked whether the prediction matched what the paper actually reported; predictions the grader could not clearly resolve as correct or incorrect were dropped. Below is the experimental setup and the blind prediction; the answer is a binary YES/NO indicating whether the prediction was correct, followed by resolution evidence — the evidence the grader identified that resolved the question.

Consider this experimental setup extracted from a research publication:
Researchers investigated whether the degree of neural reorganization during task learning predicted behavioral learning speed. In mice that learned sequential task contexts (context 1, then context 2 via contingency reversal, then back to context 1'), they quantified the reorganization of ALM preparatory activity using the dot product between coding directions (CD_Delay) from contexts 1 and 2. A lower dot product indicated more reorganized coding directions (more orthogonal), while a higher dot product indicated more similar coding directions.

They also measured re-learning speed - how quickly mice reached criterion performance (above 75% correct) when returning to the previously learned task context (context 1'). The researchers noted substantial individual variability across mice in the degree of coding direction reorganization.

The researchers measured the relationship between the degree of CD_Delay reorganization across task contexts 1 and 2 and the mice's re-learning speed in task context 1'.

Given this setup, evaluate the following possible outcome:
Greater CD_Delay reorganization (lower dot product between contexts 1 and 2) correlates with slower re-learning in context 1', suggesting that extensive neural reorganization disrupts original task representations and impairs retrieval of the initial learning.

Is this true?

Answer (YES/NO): NO